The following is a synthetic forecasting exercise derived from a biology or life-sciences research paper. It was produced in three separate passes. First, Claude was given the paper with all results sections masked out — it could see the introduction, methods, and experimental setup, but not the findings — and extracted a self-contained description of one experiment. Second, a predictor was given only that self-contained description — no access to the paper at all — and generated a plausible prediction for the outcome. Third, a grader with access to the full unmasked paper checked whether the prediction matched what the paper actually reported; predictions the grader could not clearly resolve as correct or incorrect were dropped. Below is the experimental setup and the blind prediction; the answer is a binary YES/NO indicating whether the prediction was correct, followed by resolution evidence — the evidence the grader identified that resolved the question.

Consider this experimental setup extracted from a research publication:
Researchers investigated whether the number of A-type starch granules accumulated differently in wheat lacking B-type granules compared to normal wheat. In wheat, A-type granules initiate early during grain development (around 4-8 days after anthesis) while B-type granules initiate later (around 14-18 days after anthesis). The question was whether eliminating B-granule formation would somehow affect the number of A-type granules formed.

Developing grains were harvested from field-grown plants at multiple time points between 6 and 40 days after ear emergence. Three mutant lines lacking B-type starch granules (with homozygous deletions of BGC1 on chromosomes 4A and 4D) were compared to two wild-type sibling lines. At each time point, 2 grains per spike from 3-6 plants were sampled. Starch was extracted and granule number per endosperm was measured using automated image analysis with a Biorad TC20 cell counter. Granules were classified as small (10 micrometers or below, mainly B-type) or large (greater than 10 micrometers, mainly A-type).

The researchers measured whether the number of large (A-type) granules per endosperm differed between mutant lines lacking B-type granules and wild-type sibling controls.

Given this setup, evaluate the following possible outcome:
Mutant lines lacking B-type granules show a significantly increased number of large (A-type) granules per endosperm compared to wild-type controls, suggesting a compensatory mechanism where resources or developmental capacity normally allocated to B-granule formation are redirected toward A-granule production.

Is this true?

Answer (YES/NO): NO